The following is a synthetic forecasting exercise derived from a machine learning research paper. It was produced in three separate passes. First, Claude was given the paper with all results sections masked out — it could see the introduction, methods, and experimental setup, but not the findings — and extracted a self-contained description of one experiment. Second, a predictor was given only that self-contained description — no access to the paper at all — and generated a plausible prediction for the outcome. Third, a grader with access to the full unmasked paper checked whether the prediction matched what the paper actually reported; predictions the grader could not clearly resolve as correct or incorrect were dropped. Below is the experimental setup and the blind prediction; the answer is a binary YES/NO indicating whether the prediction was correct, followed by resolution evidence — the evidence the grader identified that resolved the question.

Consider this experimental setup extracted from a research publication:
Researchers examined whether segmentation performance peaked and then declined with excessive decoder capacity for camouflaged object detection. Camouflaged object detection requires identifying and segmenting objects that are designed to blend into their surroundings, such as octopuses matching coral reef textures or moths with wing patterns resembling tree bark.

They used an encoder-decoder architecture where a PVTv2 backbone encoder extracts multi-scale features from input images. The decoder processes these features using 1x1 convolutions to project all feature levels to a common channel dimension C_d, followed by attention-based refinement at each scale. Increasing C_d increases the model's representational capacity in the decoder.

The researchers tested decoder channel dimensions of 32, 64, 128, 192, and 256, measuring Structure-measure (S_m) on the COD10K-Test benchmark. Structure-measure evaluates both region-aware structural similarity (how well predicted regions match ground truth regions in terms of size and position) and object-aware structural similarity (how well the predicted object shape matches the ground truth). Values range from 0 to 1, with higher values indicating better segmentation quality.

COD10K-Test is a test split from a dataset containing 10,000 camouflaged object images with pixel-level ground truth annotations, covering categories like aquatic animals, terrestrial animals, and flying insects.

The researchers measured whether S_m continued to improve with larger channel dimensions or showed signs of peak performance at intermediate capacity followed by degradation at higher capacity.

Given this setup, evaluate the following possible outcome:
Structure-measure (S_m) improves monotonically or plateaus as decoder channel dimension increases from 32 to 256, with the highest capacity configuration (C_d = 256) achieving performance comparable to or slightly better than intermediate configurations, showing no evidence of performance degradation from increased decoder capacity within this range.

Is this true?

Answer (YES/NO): NO